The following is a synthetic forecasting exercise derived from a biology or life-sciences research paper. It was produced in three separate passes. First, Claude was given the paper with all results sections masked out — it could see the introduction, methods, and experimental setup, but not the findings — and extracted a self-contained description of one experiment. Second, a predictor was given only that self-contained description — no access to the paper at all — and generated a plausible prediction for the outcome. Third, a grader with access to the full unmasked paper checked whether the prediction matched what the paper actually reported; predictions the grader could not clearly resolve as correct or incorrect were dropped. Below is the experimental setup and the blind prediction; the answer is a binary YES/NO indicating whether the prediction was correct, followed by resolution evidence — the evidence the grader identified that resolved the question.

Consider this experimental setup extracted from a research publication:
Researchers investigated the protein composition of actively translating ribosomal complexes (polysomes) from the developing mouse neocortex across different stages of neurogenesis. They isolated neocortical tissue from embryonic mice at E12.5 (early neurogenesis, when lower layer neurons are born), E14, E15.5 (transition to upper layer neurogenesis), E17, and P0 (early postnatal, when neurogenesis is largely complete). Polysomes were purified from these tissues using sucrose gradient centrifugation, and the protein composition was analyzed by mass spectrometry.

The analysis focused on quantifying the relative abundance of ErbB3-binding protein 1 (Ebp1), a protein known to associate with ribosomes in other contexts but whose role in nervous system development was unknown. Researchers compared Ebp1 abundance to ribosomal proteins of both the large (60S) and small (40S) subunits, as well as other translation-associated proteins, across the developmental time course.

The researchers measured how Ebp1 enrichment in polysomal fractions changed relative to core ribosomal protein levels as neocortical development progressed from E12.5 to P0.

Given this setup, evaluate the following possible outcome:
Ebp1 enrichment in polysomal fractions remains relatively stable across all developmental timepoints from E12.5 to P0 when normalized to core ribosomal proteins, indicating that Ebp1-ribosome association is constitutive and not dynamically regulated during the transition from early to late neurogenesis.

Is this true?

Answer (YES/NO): NO